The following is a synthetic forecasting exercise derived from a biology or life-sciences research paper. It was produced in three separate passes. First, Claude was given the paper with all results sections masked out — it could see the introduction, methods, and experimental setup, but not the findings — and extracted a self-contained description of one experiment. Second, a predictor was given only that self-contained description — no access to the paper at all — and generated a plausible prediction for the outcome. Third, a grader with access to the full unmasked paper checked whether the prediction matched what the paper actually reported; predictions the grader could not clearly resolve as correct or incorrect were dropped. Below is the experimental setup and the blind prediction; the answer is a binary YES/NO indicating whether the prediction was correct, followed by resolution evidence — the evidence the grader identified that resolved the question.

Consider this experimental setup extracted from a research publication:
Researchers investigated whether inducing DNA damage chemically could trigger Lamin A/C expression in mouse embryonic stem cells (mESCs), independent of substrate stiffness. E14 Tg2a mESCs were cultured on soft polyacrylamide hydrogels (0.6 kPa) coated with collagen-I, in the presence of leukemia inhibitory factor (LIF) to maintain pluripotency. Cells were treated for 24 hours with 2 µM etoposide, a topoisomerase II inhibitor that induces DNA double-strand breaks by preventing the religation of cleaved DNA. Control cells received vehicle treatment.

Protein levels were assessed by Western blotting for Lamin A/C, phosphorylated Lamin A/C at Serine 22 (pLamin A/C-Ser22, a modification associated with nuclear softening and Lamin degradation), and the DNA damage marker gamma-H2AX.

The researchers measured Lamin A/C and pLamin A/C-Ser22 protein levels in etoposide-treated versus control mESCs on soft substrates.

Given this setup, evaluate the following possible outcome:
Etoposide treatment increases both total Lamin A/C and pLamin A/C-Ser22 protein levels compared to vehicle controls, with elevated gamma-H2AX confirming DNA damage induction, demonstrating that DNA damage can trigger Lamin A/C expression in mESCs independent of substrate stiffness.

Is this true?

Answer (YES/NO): NO